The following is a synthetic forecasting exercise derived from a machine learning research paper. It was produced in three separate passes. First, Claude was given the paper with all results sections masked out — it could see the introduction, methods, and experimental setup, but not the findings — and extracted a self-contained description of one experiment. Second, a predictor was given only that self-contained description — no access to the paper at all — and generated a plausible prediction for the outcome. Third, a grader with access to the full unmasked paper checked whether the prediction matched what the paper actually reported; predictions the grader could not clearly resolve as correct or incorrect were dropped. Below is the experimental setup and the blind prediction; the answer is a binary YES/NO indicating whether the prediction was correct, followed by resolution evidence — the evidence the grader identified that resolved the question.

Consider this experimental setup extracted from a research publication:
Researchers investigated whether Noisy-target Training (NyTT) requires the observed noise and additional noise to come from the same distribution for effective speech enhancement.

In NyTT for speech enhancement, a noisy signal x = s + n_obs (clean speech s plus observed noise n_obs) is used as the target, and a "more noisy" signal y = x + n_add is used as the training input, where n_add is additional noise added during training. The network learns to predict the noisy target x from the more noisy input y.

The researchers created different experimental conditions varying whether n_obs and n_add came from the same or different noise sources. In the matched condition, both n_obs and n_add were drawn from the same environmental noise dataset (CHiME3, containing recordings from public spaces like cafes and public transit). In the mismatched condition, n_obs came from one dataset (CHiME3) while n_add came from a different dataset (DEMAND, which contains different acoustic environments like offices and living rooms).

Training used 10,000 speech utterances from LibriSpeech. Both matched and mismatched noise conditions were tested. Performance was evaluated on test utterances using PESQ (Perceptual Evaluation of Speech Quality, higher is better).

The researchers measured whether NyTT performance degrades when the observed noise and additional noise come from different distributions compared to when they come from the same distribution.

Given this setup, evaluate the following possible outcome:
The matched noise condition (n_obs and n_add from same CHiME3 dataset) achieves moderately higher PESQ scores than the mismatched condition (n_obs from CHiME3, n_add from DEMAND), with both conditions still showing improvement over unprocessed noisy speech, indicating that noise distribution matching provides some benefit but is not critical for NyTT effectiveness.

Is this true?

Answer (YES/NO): NO